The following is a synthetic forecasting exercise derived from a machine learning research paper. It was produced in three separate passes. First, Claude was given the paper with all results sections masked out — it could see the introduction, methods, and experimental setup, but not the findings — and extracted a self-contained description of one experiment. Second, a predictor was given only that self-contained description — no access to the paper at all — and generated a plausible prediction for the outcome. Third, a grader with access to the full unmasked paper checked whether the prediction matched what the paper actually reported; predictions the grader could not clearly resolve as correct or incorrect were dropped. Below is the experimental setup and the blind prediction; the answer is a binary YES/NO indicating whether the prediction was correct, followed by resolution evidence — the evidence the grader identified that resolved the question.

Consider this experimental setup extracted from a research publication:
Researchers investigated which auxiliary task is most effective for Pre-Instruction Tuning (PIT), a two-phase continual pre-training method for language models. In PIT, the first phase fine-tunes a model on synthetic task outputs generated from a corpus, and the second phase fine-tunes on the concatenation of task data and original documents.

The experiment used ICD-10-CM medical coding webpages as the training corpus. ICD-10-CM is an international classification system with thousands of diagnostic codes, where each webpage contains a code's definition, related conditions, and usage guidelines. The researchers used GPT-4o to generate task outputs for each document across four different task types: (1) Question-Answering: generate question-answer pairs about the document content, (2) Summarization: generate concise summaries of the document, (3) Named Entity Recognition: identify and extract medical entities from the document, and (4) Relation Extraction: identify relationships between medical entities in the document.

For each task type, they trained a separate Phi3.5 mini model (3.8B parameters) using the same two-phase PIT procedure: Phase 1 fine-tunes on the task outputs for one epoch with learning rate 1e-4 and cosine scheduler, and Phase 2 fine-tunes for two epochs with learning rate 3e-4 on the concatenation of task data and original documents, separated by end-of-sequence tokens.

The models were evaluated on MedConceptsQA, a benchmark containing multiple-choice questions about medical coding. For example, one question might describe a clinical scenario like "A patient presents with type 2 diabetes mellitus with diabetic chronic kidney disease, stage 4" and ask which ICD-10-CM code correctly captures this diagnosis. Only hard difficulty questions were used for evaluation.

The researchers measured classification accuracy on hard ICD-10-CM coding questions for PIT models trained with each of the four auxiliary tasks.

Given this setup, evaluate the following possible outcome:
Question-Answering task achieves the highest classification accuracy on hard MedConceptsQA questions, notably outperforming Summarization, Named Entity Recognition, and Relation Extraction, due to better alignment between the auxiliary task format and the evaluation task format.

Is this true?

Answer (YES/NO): NO